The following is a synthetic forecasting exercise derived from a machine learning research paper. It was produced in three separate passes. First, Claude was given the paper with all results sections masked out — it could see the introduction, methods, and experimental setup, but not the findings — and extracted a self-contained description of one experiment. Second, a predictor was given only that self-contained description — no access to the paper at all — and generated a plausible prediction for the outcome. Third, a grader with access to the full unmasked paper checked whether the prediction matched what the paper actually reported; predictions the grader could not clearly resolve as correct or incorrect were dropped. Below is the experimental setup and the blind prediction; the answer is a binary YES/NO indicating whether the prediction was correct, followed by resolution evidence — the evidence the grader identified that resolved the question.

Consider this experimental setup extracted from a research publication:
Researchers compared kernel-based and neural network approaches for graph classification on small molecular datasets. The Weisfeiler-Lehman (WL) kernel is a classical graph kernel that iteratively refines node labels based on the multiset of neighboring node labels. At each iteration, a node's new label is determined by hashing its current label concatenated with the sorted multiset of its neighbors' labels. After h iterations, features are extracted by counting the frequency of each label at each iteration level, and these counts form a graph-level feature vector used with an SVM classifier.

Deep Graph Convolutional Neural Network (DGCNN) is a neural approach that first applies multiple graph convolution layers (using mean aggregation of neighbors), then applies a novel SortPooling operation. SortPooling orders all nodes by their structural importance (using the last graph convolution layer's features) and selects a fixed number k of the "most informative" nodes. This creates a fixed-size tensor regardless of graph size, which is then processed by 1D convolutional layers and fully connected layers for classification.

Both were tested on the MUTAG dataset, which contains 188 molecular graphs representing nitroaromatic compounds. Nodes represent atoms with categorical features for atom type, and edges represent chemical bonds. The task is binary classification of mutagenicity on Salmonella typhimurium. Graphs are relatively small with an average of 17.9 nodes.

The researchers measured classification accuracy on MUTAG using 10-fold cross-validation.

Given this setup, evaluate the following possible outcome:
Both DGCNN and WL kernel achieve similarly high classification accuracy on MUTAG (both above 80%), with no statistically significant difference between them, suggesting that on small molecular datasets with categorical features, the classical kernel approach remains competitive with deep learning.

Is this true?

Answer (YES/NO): NO